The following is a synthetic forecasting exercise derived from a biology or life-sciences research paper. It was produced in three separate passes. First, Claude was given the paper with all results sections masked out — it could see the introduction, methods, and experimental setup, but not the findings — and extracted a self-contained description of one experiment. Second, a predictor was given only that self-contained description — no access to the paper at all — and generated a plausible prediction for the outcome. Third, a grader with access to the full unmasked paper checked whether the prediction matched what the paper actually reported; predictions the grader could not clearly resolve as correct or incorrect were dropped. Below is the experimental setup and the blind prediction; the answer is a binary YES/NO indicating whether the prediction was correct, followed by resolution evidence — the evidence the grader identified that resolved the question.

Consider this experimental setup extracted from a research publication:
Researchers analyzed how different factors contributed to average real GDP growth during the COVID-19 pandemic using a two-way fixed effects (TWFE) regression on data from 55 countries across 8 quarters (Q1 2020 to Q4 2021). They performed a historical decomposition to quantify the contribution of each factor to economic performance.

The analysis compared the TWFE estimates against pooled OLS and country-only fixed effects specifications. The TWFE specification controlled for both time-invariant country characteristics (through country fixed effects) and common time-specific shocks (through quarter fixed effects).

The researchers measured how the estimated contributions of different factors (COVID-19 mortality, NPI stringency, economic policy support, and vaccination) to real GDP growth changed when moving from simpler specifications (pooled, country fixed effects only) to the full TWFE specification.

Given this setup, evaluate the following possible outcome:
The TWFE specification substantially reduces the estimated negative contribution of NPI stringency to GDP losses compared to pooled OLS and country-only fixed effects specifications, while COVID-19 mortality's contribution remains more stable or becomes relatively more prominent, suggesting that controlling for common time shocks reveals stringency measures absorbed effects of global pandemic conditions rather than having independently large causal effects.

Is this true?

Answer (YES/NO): NO